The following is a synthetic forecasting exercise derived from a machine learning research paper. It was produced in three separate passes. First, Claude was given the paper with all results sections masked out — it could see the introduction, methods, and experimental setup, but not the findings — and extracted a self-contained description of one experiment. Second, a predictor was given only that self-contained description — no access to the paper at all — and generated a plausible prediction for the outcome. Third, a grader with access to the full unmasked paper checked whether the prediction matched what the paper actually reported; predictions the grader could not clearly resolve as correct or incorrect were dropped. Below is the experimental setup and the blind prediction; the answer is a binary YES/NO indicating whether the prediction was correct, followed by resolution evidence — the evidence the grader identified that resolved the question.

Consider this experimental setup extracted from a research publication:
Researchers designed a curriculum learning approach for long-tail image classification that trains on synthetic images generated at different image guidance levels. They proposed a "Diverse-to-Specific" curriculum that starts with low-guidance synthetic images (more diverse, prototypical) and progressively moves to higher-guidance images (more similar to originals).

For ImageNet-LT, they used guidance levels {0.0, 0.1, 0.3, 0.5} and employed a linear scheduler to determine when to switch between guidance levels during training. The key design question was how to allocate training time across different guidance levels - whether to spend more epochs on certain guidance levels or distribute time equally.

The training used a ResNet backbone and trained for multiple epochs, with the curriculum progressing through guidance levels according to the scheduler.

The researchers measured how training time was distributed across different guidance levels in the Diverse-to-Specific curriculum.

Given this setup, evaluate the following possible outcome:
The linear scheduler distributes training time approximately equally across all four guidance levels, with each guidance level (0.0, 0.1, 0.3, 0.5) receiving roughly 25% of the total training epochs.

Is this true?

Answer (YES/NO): YES